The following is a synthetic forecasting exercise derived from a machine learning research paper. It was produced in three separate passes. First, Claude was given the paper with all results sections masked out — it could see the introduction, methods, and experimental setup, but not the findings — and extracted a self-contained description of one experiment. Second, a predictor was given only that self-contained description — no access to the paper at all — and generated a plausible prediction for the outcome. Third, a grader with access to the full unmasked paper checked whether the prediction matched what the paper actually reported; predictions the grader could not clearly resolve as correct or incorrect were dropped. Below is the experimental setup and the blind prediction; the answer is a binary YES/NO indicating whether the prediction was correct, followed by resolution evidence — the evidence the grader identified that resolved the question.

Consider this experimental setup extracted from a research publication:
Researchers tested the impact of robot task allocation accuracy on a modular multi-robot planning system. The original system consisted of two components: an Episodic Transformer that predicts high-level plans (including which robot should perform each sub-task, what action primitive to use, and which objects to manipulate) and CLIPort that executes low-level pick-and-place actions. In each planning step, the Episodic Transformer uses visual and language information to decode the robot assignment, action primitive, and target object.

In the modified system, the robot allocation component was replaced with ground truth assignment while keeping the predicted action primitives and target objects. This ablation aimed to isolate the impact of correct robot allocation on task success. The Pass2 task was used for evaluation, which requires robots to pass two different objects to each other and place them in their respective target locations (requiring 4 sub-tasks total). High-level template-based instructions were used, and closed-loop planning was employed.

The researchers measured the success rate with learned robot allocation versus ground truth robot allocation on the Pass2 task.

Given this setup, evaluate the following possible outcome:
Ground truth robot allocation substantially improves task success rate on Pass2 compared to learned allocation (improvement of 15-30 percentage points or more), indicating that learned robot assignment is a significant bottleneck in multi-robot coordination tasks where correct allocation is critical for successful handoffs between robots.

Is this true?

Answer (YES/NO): YES